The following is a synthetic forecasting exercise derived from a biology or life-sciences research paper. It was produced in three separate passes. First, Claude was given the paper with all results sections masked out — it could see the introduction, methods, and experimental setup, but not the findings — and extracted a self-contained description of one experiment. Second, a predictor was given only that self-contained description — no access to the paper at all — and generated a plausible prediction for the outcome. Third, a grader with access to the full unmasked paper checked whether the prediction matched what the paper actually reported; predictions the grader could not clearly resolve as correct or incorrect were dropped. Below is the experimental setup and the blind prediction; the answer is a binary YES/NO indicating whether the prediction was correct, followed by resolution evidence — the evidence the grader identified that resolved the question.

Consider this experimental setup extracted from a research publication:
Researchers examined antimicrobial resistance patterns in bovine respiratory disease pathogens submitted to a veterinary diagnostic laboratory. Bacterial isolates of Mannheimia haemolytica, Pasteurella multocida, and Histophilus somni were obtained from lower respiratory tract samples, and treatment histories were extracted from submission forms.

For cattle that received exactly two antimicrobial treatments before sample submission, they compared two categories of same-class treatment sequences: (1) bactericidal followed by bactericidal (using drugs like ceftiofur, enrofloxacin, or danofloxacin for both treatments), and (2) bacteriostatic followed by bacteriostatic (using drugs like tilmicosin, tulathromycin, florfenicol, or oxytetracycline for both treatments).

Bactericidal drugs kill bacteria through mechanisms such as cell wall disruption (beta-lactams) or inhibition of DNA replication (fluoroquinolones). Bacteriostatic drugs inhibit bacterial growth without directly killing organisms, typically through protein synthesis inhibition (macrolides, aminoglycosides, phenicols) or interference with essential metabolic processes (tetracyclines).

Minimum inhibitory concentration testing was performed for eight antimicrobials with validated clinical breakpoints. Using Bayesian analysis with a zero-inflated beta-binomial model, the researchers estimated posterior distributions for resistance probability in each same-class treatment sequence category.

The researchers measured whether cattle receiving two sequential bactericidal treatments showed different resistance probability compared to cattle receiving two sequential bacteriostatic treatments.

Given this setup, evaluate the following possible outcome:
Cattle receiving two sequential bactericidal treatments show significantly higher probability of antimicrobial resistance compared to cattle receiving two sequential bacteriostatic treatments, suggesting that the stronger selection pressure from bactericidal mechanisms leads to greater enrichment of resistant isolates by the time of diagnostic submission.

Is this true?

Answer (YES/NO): NO